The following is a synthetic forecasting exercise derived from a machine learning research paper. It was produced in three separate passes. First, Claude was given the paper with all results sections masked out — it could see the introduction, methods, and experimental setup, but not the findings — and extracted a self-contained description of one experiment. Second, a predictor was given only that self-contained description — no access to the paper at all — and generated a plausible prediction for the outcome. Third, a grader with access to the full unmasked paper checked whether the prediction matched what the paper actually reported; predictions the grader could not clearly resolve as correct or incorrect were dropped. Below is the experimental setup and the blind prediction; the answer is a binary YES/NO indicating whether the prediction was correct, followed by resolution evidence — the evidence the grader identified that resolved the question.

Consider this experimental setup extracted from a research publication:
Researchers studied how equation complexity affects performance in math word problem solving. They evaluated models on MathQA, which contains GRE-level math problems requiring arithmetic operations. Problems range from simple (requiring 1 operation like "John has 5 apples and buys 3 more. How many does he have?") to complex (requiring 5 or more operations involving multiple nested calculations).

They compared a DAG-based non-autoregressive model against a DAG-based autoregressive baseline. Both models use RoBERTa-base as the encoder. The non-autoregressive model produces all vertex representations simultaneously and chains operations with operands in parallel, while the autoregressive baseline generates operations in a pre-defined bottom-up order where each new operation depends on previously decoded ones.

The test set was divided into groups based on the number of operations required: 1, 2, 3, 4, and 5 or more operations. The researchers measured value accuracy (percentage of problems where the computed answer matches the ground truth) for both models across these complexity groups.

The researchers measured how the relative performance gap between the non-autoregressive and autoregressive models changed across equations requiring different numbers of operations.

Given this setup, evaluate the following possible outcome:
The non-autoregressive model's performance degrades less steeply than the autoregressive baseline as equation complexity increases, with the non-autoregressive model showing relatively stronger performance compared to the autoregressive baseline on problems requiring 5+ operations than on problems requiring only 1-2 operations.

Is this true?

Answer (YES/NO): YES